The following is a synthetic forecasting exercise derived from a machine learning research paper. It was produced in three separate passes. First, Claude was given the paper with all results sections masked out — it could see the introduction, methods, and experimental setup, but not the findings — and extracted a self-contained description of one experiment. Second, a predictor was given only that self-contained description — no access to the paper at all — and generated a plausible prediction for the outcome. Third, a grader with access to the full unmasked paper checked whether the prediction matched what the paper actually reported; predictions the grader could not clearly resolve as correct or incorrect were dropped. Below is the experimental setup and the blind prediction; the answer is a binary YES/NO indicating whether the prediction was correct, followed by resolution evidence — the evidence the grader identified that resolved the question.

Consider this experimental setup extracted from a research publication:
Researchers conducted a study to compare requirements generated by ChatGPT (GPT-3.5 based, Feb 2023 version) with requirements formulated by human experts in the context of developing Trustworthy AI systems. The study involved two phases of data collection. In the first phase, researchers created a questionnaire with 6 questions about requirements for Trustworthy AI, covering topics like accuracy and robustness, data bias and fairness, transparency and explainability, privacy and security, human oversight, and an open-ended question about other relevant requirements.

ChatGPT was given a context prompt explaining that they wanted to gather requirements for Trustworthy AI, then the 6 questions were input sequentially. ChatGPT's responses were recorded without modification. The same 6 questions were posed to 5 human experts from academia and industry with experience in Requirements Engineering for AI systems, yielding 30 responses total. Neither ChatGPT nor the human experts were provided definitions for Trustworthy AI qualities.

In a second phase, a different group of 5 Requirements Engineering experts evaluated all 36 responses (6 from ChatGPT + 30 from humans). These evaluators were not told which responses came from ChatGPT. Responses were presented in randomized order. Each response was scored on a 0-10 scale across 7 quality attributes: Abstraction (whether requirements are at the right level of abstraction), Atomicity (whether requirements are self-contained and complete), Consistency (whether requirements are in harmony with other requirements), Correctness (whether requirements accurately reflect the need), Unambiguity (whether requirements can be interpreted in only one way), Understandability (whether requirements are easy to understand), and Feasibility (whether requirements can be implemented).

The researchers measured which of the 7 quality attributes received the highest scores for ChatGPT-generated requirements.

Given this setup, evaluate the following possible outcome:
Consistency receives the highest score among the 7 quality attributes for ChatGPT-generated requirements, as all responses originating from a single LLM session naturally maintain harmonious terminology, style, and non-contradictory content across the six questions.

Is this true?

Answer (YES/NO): NO